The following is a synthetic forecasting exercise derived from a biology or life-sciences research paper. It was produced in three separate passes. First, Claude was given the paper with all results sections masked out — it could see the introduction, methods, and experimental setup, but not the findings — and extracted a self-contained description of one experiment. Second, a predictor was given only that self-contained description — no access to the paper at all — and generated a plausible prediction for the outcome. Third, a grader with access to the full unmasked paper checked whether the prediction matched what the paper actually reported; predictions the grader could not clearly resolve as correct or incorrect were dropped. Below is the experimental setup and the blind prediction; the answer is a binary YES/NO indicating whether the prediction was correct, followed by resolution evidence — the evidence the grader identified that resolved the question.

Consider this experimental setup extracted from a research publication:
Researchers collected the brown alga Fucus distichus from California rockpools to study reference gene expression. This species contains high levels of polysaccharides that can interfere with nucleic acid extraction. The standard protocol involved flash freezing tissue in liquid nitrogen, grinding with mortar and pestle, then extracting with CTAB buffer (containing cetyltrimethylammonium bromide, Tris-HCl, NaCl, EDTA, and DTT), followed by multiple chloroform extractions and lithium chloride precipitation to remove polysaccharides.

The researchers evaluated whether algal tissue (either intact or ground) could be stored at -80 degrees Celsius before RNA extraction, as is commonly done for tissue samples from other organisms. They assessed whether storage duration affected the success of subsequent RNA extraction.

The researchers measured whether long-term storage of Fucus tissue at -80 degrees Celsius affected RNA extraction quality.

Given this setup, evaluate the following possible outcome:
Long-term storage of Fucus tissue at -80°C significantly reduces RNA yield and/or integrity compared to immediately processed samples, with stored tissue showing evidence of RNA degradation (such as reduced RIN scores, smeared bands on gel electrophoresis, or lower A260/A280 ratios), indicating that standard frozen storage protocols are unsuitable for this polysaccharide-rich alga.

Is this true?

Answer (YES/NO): YES